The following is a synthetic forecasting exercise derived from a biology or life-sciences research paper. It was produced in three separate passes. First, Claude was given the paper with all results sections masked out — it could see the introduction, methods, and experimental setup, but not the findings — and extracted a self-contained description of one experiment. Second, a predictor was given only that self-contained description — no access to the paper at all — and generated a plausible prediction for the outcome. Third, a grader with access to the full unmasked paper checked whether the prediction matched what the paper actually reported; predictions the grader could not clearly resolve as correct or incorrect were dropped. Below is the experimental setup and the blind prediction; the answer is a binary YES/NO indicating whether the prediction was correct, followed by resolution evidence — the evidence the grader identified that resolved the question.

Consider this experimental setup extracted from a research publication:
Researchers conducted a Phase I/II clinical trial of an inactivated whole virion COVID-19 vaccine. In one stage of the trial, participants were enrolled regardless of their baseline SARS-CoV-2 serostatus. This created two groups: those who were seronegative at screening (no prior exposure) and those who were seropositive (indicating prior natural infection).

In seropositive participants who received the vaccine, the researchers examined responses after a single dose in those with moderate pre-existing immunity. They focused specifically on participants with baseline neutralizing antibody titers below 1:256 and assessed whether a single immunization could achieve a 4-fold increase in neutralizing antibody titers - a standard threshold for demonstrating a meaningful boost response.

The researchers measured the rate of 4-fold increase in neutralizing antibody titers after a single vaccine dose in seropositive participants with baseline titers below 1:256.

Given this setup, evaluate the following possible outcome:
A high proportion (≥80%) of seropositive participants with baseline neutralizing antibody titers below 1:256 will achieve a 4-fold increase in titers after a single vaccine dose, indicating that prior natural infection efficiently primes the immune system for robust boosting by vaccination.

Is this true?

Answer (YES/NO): YES